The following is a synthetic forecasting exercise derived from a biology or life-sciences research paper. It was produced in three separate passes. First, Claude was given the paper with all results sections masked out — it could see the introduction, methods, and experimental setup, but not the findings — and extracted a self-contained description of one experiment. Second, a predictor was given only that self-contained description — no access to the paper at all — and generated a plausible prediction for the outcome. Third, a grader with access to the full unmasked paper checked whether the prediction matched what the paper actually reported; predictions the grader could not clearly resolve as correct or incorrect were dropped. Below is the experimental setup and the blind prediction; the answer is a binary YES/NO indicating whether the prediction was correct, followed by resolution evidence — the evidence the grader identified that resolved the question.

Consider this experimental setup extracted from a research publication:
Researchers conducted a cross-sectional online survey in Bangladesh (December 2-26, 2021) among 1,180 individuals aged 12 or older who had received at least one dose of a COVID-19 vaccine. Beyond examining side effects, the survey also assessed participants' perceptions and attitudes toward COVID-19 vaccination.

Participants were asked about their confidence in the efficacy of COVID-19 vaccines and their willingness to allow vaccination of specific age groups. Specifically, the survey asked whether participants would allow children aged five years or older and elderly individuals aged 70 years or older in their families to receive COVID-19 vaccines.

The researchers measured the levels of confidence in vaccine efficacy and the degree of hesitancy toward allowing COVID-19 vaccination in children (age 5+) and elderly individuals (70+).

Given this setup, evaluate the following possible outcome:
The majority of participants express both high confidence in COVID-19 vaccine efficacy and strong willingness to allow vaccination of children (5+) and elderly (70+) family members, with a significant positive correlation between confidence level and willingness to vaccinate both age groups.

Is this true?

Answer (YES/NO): NO